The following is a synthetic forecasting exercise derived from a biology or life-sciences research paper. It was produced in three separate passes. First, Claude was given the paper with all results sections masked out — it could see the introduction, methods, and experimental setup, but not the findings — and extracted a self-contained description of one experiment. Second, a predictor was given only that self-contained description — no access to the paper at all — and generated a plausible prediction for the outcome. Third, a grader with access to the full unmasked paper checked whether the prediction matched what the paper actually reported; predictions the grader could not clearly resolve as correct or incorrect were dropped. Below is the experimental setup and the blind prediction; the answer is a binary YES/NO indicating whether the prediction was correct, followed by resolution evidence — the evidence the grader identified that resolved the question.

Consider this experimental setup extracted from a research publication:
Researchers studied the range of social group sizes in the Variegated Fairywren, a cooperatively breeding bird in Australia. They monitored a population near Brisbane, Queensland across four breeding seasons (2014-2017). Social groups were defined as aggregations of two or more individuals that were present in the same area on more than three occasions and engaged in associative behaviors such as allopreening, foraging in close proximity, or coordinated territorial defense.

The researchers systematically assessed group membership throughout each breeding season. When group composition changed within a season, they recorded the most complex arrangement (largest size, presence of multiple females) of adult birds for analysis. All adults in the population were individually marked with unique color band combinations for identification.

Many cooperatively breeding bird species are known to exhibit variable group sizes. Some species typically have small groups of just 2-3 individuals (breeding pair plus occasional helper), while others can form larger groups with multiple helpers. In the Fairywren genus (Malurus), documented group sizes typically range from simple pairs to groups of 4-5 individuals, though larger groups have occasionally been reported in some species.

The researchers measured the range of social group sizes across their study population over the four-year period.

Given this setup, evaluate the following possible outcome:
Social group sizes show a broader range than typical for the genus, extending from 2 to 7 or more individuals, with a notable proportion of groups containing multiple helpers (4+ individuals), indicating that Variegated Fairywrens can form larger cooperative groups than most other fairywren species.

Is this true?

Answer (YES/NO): YES